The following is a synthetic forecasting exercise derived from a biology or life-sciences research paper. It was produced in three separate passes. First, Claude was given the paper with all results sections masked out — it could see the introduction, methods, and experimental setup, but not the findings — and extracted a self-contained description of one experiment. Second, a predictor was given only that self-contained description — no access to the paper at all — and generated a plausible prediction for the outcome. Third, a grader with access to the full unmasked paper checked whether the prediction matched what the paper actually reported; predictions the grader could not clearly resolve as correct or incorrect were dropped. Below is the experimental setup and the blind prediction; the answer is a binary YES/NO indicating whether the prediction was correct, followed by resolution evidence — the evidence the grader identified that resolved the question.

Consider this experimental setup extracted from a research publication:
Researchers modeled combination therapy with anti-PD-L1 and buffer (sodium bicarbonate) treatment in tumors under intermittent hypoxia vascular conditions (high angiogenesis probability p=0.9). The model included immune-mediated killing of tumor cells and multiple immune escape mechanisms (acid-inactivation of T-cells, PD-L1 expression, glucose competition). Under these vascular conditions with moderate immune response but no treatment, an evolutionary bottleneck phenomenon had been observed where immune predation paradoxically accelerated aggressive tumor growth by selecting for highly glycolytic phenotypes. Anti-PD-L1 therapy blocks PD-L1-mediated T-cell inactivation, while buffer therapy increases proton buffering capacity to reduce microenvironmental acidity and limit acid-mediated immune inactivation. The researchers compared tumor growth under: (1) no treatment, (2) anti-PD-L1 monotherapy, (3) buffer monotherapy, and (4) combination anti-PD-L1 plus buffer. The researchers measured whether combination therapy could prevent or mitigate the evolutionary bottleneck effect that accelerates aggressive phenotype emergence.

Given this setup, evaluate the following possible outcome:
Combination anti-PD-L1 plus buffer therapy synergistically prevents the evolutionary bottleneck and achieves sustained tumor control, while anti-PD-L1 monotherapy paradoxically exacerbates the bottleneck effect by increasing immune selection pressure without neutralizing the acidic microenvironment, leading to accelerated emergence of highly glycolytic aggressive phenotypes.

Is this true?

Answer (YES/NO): NO